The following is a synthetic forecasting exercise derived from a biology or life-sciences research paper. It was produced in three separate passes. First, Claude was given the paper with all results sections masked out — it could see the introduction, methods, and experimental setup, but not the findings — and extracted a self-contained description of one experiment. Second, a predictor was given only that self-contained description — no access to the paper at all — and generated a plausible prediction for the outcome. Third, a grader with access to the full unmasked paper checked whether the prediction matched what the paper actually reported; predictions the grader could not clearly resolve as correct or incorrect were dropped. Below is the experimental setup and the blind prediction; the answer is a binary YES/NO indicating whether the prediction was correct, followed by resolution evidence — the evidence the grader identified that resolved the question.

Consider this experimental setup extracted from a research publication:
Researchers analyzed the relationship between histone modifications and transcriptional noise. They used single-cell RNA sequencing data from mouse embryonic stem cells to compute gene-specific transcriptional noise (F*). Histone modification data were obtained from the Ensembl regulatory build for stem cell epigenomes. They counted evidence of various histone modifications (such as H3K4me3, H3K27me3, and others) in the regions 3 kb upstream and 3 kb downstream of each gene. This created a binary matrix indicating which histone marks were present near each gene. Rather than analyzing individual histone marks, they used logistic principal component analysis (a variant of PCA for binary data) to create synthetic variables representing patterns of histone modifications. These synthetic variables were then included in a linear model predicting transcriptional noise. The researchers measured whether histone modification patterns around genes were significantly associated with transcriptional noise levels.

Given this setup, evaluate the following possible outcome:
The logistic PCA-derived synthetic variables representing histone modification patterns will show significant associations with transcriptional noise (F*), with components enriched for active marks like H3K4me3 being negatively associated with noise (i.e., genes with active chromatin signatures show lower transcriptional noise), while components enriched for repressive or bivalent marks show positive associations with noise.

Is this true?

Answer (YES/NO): NO